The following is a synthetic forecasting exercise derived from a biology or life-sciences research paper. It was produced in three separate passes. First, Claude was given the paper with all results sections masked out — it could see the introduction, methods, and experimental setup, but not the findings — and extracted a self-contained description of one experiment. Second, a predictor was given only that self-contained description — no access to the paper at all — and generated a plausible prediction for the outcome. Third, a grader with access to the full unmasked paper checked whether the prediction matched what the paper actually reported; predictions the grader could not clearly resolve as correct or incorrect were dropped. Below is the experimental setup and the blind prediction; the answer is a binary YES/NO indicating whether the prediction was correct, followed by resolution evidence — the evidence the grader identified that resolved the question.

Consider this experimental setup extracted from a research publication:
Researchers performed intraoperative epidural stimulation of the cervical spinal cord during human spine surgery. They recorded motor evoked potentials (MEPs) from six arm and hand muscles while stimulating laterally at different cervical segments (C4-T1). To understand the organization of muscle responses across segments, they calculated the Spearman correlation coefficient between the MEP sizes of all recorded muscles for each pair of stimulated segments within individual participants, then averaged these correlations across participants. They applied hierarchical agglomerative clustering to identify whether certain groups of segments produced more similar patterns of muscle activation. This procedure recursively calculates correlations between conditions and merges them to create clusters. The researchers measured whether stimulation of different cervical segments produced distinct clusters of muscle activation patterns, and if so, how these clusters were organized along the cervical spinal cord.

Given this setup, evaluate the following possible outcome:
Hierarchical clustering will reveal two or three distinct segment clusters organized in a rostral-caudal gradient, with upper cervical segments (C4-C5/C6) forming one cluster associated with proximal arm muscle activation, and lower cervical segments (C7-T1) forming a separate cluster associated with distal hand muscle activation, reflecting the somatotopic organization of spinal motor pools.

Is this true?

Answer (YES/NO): YES